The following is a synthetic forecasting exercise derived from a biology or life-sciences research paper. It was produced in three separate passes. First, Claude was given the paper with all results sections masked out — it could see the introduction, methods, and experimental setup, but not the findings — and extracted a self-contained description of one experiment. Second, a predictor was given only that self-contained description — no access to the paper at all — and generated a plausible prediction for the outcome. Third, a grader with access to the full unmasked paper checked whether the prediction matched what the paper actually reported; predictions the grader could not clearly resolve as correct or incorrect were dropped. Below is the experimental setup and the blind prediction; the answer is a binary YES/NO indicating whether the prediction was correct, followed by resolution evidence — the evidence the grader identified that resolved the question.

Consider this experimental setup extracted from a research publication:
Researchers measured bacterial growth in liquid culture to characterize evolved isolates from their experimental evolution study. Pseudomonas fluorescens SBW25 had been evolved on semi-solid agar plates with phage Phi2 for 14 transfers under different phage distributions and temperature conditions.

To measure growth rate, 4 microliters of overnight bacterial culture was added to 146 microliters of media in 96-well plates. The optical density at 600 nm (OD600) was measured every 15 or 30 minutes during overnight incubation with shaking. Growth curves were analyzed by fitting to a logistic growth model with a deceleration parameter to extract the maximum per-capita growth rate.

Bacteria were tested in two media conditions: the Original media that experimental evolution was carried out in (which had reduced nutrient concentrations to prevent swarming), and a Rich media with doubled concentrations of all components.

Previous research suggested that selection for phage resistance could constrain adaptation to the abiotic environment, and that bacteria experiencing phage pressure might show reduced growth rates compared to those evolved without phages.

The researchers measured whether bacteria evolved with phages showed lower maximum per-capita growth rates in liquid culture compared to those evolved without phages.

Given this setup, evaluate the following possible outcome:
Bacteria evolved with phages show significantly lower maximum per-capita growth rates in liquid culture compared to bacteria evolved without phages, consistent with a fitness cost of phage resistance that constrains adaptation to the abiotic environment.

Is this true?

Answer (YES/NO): NO